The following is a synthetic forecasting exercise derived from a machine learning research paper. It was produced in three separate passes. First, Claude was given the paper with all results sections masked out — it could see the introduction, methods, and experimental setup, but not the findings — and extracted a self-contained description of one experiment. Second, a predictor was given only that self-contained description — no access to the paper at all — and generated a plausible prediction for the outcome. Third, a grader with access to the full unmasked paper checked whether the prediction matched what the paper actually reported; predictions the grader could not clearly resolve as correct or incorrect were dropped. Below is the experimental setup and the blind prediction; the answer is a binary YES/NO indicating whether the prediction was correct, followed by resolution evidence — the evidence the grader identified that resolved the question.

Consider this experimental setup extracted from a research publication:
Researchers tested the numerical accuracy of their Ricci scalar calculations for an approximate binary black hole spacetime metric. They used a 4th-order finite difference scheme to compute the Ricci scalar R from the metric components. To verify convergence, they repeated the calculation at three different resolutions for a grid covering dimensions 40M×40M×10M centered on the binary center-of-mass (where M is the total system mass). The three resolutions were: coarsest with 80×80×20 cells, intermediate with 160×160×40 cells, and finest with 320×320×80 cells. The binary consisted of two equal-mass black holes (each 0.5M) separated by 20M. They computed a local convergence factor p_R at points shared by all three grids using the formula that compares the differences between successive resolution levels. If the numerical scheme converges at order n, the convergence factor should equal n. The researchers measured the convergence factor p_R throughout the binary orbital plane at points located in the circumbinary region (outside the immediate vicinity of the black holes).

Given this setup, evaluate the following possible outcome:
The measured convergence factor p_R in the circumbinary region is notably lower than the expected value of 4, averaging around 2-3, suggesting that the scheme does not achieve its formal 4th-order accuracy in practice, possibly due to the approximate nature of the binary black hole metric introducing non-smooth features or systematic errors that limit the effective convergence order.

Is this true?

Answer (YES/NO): NO